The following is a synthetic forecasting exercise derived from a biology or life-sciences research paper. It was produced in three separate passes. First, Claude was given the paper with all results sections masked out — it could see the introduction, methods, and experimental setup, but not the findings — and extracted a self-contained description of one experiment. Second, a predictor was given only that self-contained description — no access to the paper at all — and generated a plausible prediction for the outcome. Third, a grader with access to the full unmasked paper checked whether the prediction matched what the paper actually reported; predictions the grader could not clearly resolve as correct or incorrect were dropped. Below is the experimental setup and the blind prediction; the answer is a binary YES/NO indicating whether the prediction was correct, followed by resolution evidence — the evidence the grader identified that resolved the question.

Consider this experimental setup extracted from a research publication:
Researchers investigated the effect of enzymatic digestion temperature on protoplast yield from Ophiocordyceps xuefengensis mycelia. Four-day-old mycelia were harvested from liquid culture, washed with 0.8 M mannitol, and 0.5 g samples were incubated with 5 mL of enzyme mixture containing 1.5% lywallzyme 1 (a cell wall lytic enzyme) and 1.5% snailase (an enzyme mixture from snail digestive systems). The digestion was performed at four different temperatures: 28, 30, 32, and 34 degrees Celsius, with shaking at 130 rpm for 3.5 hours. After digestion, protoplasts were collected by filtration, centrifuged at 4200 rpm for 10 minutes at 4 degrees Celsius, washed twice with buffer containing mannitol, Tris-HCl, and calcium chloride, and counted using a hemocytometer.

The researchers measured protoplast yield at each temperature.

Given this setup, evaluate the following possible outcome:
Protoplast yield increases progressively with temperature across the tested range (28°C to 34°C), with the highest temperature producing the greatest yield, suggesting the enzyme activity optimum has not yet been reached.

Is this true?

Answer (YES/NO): NO